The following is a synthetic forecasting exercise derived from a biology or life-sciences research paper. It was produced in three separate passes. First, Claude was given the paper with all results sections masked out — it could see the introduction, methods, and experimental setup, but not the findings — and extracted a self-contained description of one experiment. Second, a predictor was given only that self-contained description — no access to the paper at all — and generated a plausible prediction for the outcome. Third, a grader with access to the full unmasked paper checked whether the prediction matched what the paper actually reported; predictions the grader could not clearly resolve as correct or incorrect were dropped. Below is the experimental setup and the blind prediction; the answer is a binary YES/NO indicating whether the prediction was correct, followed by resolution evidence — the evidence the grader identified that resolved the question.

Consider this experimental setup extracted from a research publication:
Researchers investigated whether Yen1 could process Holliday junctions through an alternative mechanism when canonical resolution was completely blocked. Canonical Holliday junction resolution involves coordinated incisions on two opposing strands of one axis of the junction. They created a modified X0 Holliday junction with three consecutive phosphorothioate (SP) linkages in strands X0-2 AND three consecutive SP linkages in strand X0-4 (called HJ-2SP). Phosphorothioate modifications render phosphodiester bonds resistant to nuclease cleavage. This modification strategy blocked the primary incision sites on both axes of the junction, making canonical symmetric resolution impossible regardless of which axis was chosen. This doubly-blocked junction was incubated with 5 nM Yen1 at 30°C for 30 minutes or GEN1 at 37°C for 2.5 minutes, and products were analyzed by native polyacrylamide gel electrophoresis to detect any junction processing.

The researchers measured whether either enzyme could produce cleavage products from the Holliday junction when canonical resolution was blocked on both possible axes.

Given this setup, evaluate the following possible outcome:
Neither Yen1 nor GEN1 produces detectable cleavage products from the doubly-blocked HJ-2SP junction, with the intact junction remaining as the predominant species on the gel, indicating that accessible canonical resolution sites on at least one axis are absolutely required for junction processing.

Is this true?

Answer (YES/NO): NO